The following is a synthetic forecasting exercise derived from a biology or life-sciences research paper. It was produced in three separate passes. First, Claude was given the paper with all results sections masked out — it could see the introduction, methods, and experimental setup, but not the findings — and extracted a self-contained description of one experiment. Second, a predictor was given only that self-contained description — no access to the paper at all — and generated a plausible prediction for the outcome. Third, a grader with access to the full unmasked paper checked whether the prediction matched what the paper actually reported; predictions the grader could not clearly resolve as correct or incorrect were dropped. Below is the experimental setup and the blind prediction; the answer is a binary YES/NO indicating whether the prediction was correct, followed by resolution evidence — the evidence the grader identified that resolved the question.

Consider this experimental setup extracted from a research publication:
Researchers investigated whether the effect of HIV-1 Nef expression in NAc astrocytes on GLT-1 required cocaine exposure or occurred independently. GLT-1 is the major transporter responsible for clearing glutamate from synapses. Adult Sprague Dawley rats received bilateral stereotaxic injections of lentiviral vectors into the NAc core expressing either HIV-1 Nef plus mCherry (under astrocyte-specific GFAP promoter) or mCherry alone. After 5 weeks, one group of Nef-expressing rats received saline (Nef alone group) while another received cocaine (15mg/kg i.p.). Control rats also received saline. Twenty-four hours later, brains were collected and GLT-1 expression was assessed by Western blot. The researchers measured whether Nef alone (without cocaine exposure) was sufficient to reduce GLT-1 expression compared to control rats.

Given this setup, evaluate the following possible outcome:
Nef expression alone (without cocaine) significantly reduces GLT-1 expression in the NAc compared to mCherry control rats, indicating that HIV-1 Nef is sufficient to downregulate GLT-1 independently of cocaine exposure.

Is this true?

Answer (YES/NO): NO